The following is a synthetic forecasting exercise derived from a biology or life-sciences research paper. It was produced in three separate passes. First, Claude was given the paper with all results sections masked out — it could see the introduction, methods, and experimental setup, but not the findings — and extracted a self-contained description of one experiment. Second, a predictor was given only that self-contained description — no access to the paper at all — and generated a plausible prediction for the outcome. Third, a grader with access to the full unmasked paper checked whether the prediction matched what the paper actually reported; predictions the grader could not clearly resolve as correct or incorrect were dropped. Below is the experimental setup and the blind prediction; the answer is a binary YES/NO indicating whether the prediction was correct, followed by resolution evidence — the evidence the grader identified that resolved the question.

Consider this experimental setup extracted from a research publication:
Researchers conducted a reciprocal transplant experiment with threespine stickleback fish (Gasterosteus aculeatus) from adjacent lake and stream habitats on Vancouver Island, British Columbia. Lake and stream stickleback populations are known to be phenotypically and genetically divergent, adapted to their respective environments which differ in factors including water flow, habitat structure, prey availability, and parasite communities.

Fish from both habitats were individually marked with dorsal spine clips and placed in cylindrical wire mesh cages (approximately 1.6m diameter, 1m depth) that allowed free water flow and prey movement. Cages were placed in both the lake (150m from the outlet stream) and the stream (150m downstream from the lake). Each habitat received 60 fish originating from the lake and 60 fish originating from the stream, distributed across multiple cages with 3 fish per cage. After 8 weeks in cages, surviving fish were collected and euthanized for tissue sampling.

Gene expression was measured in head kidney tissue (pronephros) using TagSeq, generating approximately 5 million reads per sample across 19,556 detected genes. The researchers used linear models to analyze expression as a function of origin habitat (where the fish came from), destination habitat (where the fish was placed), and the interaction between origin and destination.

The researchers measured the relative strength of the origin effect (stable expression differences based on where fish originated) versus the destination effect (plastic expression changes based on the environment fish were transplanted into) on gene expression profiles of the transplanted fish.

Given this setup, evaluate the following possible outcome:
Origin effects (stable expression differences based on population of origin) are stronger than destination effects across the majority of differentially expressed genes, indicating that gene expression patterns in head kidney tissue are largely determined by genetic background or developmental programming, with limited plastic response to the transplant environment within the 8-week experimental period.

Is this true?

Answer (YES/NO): YES